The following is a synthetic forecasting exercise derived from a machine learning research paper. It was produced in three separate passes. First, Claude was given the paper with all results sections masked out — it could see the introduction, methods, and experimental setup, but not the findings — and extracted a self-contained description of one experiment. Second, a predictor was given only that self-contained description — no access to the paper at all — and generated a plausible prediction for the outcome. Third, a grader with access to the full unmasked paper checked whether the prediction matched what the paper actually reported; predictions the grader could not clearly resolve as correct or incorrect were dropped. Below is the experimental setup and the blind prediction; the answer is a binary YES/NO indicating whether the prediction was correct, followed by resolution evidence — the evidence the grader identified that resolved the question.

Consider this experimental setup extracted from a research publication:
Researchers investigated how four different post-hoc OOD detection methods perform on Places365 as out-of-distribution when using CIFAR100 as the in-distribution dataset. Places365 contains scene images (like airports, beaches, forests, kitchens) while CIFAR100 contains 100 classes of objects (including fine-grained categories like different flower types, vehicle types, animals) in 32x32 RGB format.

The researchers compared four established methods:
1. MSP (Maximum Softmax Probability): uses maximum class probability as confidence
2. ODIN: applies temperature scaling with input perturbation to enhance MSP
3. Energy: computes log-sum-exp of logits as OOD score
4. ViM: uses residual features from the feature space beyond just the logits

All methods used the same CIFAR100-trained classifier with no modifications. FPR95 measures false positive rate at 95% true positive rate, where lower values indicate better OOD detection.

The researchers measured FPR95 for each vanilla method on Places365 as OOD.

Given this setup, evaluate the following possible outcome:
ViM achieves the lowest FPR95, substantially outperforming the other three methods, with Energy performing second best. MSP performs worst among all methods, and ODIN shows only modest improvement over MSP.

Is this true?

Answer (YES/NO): NO